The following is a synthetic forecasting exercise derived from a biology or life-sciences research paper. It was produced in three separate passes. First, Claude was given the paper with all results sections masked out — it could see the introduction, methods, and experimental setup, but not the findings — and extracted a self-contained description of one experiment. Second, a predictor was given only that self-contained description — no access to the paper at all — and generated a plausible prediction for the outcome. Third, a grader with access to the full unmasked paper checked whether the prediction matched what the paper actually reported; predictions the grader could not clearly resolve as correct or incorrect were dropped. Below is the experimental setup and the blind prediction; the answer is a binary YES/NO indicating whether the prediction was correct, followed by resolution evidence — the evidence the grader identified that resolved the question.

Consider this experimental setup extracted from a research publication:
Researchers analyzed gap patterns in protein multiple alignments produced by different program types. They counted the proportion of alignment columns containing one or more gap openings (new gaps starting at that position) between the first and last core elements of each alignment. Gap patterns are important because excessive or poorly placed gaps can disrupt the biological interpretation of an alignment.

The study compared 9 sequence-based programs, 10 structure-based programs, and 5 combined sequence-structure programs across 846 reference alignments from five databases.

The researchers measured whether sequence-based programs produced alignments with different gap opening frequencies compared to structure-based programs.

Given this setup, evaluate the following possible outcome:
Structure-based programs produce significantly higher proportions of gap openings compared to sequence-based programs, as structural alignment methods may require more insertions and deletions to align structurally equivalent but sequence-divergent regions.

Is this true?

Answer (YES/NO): YES